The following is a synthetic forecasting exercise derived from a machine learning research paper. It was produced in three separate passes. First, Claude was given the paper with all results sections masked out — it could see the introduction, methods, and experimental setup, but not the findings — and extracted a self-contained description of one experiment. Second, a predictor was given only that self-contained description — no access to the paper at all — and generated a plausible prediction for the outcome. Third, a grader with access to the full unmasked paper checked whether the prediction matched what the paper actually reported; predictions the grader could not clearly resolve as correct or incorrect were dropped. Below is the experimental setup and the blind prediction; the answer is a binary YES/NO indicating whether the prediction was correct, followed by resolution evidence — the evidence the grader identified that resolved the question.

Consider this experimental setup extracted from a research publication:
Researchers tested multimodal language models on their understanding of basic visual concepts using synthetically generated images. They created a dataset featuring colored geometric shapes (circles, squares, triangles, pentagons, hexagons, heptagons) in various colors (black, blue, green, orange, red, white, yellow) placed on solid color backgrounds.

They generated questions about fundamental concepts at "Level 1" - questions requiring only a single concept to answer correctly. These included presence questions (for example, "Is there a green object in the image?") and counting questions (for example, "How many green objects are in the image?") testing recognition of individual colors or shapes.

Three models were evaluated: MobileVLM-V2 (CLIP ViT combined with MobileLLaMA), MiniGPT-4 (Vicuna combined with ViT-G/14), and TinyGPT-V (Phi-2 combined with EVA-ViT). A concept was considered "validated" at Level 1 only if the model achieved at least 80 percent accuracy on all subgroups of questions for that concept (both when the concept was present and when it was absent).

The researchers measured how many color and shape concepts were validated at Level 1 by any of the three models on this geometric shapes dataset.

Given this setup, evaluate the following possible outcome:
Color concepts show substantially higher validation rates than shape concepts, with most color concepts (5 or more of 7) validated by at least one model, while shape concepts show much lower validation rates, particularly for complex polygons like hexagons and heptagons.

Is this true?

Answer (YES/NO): NO